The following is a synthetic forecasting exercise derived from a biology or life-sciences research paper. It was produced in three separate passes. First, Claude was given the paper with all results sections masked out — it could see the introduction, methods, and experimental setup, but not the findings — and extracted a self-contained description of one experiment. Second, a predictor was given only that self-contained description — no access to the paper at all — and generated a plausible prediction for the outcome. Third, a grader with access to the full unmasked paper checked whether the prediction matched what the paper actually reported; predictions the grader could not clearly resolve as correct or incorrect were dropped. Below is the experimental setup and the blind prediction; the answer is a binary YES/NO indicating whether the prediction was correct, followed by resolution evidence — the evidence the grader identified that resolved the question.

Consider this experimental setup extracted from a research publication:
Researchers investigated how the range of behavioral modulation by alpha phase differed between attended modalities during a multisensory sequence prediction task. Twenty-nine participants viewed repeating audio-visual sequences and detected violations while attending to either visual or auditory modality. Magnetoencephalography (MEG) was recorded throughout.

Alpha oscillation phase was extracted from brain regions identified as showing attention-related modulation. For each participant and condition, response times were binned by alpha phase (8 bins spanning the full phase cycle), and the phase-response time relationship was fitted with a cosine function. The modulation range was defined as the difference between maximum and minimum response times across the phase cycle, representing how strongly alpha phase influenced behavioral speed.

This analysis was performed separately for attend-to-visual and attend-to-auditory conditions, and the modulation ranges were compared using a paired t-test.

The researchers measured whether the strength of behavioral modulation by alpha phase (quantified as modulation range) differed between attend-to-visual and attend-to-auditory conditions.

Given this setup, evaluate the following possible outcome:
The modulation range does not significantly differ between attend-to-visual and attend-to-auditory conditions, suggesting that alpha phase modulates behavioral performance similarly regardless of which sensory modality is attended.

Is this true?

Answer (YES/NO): NO